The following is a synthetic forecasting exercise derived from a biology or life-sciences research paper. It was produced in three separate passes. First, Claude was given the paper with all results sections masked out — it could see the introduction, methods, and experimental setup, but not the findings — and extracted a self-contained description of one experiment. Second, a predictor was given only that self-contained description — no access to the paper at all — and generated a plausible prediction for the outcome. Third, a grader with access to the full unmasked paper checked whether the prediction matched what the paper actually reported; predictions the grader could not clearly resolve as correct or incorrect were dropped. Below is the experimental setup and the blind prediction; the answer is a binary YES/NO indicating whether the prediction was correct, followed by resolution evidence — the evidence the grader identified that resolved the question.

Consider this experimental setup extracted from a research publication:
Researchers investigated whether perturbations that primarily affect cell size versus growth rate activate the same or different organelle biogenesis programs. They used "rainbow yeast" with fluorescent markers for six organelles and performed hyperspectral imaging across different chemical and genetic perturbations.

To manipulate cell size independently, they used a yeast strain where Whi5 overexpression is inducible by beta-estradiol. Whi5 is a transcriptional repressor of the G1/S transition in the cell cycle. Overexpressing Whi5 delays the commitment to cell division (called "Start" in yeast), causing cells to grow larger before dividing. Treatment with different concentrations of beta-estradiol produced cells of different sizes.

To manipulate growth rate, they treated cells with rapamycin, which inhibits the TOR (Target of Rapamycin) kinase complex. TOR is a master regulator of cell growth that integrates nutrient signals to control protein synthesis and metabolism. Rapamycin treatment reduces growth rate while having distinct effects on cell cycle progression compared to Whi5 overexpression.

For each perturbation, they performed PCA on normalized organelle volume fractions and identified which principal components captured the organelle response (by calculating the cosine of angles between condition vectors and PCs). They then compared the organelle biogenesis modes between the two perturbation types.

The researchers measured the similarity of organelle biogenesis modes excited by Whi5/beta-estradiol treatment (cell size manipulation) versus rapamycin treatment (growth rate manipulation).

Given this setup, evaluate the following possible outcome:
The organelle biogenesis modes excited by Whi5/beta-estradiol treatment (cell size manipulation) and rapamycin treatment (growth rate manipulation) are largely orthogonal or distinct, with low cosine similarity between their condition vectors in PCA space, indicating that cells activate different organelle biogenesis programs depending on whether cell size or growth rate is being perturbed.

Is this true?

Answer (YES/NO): YES